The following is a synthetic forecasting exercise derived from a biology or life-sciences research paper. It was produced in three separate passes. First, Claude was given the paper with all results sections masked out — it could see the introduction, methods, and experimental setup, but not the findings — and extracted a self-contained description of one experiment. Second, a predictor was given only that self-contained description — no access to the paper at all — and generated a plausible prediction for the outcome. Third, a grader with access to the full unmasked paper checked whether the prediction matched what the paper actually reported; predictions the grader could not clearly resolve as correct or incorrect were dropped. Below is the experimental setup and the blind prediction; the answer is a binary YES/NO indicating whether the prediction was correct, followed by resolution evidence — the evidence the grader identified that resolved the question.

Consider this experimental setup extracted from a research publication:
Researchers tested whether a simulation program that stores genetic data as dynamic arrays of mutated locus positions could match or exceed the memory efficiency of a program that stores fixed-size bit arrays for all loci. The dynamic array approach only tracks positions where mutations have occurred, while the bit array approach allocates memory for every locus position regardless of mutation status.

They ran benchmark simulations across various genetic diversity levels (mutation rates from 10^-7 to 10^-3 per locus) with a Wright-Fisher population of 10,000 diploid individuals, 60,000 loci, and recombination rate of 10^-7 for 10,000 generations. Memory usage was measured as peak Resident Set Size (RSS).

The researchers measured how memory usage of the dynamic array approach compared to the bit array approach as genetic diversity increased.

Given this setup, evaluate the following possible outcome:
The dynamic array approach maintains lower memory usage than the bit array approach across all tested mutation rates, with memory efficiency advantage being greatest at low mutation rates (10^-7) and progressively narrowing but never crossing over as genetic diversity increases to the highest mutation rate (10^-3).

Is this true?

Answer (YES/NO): NO